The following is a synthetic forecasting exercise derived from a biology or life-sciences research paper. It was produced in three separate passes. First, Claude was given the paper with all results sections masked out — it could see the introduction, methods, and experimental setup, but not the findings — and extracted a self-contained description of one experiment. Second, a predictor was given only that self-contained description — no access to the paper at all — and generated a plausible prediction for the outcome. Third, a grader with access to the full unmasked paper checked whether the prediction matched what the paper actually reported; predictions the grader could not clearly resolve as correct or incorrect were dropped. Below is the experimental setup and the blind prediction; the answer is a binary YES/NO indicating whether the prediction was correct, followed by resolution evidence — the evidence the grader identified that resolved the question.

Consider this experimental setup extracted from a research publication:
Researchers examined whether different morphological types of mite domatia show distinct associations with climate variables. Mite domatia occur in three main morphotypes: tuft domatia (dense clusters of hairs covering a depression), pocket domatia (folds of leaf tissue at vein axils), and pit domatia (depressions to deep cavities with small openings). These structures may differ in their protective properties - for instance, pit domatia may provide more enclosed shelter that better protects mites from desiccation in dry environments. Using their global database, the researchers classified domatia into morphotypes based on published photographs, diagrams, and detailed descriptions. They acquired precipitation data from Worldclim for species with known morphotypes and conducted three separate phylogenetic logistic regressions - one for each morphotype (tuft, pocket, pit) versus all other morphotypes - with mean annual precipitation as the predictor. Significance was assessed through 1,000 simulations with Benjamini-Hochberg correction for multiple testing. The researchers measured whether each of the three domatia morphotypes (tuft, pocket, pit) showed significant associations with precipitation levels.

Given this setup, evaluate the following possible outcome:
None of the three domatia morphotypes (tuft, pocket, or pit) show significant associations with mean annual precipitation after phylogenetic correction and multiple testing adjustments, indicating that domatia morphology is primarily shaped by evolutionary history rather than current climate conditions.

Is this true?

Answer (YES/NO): NO